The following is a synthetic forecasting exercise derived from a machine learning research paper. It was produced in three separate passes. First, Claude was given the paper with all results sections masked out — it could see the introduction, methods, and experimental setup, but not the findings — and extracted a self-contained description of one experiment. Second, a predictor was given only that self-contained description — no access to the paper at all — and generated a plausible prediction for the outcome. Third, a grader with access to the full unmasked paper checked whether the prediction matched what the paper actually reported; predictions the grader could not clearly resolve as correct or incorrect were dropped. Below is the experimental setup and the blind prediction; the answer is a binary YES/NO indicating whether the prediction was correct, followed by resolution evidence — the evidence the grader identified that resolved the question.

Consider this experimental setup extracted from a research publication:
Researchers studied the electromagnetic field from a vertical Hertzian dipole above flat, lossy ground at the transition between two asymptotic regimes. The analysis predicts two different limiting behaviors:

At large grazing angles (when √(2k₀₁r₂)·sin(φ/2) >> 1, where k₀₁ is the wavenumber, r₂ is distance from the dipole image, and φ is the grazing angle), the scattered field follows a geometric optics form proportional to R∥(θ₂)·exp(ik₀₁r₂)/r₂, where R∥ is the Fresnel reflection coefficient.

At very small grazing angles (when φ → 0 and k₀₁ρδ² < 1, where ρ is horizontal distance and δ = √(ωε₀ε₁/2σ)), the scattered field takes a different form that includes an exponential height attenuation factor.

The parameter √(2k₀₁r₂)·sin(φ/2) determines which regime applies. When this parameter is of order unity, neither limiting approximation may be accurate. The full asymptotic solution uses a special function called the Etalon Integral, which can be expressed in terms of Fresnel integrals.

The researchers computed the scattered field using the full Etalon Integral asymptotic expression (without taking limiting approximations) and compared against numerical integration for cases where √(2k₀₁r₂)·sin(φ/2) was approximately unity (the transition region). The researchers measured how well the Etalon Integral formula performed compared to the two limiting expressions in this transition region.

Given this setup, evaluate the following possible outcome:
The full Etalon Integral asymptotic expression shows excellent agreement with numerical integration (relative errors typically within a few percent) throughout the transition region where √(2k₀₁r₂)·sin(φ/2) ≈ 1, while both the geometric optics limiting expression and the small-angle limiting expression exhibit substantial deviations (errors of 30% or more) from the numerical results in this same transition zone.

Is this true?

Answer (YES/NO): NO